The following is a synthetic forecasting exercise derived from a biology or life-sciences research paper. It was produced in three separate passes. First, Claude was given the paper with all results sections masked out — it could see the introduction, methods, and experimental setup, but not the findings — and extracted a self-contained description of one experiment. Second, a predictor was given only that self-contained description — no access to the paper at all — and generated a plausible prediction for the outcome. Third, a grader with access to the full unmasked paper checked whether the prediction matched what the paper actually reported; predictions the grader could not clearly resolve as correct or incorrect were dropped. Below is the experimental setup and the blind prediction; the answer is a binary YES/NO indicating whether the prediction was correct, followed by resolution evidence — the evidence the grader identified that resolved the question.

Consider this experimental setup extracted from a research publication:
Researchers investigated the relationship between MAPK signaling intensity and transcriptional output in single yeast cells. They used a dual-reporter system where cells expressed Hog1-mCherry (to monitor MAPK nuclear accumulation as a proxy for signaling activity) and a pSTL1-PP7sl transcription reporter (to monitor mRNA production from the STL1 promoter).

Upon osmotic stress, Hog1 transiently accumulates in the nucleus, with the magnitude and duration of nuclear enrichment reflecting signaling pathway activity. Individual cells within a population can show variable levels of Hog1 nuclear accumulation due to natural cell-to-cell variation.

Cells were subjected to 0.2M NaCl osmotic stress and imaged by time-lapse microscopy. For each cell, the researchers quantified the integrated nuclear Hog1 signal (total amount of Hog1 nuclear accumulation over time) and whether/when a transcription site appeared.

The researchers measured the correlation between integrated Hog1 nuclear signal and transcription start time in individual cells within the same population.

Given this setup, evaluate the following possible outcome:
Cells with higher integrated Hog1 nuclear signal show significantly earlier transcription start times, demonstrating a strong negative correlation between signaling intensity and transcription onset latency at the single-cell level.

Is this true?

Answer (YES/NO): NO